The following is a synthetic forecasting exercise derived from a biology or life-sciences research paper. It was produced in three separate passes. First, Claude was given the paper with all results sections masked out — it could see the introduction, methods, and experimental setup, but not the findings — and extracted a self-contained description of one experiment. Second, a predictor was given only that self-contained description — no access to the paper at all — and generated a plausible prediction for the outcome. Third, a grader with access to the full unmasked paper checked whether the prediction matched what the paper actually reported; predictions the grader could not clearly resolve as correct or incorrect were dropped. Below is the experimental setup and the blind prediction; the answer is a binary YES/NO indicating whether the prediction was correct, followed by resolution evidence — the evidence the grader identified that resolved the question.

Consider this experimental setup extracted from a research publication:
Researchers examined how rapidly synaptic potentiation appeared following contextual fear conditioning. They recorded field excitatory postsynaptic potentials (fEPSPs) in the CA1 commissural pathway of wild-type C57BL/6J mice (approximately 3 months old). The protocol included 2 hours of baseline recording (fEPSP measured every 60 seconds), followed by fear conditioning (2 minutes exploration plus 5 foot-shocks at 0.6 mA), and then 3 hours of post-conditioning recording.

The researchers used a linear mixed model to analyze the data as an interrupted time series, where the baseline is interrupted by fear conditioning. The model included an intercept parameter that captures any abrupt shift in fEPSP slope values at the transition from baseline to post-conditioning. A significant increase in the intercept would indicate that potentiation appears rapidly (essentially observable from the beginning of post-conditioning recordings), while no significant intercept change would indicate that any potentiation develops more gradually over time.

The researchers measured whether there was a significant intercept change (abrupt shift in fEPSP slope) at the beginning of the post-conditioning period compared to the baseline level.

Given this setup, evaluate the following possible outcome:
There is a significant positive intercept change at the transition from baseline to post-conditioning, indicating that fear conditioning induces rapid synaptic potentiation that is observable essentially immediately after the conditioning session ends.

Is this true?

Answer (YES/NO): YES